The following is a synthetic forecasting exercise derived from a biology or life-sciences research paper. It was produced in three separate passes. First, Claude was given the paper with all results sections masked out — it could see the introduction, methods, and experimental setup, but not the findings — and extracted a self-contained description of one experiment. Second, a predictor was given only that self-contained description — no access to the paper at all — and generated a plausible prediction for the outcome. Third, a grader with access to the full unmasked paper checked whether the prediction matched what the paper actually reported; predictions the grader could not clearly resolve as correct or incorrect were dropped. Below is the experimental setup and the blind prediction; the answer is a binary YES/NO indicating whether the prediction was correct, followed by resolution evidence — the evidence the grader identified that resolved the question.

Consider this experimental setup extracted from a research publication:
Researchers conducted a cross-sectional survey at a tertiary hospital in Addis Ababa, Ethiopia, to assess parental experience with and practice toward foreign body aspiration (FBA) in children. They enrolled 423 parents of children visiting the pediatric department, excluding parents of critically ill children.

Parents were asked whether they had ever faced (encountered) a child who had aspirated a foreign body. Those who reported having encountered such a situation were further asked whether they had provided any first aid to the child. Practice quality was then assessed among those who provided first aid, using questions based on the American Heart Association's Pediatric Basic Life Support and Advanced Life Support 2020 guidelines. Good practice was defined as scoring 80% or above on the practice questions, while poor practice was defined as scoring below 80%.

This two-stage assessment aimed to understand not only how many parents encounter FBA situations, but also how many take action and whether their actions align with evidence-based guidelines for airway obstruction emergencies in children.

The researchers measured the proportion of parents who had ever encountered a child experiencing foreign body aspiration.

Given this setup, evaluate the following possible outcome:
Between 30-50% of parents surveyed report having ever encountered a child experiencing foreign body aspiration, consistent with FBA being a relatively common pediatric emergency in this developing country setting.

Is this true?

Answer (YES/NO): NO